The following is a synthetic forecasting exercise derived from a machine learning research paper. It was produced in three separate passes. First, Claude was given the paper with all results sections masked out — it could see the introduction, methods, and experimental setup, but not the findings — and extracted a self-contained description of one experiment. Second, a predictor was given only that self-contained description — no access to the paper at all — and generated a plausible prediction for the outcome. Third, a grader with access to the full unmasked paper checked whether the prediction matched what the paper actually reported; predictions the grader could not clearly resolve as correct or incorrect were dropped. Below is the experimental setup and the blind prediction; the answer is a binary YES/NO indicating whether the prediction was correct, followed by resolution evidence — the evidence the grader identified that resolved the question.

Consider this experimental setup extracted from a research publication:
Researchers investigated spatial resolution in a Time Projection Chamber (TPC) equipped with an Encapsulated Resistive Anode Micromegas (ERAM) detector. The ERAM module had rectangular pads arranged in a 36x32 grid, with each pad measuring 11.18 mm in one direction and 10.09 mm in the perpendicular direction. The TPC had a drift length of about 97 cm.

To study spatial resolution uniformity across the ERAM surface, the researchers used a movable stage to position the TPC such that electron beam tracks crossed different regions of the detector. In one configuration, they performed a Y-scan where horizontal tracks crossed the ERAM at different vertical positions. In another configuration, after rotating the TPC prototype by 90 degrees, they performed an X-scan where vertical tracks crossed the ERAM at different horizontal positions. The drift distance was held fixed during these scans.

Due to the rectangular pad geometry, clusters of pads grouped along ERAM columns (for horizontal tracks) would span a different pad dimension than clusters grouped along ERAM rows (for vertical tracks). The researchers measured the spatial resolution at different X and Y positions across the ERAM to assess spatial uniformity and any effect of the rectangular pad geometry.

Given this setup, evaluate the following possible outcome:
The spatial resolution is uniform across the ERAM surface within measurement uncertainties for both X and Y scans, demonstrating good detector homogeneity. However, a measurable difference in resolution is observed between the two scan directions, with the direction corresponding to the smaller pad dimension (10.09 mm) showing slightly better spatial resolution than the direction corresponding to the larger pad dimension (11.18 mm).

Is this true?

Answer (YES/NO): YES